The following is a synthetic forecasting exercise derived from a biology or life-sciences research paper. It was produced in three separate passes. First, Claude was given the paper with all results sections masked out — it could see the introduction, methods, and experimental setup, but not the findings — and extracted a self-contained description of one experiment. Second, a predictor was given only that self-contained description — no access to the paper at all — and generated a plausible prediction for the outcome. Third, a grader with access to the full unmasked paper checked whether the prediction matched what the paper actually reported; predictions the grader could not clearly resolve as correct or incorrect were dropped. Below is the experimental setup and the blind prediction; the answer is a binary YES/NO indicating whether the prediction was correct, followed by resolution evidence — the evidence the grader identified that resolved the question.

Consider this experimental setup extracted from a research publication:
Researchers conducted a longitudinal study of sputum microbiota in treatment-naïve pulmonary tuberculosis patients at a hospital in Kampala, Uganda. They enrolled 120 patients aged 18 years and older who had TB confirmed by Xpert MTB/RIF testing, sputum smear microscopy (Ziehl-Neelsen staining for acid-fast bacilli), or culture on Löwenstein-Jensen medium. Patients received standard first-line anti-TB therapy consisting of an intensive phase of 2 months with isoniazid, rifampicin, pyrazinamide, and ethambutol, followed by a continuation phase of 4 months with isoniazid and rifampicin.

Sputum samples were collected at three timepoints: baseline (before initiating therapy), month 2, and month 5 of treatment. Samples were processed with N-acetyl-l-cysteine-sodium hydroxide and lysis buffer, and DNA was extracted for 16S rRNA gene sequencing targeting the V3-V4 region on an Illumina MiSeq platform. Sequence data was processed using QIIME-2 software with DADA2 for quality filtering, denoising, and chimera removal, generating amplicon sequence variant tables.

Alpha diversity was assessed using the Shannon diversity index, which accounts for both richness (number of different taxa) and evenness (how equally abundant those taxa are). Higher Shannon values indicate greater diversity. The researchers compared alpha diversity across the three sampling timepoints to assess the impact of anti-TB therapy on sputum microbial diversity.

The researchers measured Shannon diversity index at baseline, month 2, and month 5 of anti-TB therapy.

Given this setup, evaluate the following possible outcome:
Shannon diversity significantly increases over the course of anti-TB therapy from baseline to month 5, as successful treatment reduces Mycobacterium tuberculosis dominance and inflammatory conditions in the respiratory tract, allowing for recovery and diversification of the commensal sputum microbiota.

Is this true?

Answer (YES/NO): NO